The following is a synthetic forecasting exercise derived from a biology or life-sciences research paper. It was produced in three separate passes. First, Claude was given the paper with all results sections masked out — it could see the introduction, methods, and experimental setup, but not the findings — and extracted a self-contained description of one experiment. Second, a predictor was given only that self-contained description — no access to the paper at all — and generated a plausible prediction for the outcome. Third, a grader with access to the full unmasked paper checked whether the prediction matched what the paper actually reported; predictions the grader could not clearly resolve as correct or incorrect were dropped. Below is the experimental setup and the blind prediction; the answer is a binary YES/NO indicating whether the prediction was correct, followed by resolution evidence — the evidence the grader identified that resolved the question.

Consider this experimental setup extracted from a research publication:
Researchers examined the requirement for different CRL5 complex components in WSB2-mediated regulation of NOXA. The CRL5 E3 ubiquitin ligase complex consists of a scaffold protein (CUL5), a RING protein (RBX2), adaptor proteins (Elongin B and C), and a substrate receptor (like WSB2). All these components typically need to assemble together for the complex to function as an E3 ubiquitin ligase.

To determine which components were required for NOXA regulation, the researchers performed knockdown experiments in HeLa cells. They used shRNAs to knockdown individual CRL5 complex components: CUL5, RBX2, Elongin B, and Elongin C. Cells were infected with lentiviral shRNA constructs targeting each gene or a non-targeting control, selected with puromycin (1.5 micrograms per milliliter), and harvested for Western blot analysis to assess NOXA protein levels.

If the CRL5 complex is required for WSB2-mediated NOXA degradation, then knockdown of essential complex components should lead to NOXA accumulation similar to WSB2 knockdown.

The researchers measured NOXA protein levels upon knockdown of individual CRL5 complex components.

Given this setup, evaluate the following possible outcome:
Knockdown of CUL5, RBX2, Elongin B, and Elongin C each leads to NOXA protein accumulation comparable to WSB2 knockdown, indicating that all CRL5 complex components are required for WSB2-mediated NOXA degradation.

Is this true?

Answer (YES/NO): YES